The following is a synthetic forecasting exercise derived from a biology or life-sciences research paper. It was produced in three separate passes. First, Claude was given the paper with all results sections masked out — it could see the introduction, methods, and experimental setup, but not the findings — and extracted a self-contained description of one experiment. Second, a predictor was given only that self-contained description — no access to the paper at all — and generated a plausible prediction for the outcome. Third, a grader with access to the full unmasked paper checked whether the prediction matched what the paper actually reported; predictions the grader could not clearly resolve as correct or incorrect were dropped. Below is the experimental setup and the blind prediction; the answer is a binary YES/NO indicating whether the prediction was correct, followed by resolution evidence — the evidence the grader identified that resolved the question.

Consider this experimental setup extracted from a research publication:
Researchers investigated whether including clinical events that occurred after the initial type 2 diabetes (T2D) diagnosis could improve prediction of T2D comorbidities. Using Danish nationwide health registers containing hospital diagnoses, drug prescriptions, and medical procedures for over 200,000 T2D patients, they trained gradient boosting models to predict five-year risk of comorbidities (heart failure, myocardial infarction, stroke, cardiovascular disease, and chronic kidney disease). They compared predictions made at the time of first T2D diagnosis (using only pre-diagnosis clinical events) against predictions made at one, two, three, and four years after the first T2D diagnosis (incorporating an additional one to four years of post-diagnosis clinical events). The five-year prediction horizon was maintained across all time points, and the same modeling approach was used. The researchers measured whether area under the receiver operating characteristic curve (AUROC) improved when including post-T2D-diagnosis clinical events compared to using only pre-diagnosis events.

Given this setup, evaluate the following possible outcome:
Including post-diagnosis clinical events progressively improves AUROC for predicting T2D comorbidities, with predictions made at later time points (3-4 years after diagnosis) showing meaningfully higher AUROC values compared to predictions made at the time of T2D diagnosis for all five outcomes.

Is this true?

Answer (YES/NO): NO